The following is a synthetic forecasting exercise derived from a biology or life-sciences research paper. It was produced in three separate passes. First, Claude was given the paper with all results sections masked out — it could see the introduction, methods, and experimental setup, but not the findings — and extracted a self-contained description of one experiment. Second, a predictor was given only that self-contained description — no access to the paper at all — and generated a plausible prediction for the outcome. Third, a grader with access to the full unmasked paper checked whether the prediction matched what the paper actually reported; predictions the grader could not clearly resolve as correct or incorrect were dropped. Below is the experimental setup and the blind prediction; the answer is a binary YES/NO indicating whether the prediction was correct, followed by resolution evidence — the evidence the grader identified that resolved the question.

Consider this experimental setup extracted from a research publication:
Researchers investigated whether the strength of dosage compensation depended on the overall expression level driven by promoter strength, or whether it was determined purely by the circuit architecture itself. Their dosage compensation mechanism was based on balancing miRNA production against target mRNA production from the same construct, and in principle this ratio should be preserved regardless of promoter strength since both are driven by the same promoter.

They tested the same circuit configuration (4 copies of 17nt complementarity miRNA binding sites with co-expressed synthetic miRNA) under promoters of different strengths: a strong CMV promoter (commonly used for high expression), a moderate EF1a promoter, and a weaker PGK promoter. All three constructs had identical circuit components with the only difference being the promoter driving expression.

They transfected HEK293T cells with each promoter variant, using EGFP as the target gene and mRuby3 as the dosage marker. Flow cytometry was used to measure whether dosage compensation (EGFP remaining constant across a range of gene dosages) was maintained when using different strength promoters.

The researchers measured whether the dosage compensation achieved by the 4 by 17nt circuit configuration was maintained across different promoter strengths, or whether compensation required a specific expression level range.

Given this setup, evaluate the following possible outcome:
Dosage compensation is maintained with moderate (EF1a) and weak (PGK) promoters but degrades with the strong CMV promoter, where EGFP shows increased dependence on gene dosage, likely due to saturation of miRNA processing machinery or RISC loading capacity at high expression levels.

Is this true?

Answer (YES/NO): NO